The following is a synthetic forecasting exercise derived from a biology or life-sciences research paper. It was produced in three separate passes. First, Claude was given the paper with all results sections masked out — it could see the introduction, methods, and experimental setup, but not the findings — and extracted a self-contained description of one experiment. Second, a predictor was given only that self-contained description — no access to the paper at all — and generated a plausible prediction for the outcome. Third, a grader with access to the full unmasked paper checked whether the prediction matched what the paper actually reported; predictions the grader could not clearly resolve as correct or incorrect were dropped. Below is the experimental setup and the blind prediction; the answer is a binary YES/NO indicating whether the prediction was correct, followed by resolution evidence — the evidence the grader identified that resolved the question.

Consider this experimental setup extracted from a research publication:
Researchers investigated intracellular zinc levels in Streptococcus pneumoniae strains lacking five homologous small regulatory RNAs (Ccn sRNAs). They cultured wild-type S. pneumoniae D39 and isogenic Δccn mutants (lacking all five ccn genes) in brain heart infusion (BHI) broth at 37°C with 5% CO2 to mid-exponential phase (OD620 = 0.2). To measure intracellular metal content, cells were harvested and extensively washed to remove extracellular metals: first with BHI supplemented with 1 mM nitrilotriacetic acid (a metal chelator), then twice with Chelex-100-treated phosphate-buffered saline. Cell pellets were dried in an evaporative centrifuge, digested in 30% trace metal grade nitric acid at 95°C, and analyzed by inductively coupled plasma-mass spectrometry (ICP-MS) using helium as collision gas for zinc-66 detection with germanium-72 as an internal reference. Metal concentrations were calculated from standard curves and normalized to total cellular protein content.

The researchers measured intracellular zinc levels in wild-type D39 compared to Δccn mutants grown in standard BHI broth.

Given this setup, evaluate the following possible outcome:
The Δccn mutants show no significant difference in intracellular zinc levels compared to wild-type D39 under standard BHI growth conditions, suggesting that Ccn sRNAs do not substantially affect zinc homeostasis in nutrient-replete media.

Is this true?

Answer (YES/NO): YES